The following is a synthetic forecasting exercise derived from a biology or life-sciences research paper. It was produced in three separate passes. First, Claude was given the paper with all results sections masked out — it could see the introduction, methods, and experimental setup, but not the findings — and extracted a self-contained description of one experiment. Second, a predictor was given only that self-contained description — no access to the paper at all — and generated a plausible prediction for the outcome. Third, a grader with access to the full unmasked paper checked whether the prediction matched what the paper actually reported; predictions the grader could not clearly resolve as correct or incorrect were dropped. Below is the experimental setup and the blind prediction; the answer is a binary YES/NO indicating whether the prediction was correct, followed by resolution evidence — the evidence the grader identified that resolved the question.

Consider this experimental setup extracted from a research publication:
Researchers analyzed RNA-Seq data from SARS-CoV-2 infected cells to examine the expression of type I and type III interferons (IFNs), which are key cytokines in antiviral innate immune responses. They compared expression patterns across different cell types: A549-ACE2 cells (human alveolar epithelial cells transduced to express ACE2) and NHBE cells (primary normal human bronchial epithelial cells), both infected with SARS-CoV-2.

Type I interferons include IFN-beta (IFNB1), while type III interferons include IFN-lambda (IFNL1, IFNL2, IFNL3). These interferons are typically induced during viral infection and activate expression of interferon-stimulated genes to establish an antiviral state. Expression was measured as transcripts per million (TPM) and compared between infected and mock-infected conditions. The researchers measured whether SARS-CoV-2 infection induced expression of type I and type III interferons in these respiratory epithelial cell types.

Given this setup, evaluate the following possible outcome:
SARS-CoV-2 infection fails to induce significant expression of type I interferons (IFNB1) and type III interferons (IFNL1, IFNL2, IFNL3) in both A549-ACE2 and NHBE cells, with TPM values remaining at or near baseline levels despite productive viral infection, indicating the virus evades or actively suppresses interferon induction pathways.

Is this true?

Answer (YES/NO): NO